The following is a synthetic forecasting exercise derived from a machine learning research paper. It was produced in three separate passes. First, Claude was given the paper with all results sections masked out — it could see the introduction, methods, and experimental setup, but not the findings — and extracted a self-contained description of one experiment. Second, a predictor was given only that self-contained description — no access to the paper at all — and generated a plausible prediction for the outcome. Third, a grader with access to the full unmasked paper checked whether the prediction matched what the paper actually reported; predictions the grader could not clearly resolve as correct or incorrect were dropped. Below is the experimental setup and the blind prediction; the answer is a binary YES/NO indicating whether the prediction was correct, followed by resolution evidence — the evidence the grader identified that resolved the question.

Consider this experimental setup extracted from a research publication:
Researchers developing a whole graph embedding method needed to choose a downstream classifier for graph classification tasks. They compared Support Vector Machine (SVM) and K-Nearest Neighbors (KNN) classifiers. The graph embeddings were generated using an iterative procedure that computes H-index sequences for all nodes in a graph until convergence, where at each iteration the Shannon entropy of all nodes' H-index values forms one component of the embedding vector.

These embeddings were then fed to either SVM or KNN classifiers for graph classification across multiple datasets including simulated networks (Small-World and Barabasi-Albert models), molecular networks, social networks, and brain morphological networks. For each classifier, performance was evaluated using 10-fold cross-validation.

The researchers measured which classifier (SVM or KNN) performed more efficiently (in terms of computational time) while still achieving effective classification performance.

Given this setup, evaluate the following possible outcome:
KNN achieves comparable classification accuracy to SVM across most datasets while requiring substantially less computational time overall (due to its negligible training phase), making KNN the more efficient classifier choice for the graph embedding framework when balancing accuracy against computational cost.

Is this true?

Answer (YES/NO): YES